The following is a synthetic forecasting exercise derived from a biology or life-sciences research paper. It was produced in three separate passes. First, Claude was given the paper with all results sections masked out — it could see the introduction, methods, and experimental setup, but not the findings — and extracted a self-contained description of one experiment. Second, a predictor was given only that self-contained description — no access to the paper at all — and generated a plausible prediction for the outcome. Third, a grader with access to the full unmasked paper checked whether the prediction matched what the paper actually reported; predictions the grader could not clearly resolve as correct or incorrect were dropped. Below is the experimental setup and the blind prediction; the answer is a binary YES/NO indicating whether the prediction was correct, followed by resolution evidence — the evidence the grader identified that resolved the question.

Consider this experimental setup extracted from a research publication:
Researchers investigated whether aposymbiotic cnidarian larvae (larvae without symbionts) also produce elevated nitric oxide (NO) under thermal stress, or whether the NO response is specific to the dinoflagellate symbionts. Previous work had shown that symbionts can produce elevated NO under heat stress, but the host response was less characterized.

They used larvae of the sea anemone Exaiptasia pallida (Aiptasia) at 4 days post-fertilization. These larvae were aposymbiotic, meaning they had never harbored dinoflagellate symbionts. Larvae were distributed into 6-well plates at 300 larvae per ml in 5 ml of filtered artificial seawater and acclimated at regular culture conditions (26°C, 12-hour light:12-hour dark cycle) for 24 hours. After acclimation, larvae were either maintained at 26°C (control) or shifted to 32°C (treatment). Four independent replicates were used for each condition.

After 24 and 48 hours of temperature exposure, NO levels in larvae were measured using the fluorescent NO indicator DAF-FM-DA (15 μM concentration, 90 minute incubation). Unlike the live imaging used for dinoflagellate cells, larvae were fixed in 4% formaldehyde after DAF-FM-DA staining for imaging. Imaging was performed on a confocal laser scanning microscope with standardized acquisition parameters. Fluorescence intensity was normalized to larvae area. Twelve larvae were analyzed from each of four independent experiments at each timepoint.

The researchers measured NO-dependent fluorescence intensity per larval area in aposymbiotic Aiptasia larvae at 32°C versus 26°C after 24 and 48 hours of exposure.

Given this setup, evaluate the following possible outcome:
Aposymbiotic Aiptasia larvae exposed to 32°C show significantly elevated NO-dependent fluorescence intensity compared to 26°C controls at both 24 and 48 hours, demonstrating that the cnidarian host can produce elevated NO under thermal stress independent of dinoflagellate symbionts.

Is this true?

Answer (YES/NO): NO